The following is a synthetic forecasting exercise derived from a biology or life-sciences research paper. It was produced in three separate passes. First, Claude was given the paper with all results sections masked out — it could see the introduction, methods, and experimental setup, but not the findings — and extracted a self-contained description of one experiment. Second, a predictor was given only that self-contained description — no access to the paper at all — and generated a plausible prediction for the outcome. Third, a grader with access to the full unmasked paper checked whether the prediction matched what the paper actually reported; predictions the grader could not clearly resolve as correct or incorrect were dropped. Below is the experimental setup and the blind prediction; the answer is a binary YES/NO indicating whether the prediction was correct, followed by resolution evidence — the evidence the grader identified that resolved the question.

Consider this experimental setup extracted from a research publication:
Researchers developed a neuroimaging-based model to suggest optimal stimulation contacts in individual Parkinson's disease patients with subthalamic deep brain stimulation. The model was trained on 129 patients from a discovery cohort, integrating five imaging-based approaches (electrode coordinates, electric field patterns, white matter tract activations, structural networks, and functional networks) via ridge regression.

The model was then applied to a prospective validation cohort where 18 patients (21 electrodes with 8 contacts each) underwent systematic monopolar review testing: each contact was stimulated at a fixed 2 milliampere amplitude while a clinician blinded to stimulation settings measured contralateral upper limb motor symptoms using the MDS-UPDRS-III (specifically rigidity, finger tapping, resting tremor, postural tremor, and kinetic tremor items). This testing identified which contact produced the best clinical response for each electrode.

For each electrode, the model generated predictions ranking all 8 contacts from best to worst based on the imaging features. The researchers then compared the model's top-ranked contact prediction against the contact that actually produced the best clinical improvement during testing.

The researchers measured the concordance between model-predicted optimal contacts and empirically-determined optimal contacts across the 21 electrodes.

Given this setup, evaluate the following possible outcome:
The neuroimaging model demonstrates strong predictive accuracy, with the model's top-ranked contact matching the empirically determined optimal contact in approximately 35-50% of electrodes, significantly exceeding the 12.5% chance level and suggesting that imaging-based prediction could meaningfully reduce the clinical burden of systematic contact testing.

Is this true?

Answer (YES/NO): YES